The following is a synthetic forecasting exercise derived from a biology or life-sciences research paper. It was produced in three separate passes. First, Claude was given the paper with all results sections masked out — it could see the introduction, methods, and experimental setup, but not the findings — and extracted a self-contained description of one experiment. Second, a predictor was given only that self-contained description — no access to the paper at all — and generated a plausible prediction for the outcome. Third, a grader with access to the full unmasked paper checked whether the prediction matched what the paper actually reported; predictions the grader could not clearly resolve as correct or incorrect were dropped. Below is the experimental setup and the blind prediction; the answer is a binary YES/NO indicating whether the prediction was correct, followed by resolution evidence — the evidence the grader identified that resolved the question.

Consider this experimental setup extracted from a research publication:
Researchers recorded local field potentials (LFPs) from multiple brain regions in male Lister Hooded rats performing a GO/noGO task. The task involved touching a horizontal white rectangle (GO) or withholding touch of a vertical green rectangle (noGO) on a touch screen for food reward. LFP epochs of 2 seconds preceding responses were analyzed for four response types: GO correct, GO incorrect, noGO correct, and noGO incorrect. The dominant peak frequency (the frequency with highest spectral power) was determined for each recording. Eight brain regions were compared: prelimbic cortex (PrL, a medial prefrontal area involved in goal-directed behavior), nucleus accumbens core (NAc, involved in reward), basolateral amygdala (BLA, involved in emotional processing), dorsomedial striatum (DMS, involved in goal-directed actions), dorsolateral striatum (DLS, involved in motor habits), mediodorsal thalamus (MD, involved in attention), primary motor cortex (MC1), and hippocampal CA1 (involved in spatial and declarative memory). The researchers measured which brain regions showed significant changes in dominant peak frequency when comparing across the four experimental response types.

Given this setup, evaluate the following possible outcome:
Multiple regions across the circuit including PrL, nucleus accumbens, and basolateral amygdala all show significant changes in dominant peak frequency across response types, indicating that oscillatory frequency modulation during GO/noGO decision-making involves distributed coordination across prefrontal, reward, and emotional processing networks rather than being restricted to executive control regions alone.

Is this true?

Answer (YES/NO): NO